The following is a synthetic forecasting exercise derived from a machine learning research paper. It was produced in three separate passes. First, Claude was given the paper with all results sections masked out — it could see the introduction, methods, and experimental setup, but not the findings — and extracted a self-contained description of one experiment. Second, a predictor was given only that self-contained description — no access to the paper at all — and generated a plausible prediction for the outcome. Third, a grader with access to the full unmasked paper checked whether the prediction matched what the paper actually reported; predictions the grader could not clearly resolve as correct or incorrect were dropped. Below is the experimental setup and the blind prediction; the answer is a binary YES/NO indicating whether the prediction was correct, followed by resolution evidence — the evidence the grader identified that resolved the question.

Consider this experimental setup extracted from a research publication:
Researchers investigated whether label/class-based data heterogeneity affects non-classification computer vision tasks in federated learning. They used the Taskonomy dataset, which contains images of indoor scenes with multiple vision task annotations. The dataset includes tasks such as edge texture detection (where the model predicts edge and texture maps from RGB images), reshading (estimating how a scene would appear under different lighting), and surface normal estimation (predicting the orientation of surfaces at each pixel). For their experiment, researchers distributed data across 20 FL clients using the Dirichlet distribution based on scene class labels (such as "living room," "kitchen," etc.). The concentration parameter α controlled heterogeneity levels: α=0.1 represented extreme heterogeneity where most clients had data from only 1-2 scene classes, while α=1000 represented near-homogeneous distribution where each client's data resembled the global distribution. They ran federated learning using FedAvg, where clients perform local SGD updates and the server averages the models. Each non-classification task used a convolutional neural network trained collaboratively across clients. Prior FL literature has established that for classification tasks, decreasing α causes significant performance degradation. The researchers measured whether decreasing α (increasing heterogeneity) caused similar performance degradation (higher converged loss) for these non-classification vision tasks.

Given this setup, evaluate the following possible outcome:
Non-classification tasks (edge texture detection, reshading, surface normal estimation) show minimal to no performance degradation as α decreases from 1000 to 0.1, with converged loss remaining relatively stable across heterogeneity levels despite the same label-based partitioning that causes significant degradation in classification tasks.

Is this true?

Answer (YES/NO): YES